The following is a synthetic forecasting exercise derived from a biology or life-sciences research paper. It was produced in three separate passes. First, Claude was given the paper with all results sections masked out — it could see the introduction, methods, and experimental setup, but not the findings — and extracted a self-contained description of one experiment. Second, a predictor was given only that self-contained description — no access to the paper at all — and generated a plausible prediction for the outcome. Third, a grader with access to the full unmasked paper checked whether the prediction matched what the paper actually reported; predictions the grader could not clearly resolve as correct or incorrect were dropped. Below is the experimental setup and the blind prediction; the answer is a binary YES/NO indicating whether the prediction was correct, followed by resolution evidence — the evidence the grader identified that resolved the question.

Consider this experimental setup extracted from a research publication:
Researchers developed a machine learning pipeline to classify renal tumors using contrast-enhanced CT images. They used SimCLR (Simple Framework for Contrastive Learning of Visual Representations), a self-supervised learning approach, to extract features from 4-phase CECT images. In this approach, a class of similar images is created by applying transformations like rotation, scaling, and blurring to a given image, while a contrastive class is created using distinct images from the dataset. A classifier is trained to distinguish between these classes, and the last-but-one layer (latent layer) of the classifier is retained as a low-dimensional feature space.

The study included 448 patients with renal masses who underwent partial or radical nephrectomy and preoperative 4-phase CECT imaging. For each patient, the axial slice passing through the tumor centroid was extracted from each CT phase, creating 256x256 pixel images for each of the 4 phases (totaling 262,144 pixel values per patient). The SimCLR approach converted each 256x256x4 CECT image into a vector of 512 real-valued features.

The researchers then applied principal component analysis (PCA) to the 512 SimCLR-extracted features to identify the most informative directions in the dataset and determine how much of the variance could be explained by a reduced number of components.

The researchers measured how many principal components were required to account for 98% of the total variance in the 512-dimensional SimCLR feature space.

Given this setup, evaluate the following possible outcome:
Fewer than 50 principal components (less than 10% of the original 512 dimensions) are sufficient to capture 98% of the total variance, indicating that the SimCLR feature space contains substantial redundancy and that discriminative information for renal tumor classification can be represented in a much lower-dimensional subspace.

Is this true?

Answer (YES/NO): YES